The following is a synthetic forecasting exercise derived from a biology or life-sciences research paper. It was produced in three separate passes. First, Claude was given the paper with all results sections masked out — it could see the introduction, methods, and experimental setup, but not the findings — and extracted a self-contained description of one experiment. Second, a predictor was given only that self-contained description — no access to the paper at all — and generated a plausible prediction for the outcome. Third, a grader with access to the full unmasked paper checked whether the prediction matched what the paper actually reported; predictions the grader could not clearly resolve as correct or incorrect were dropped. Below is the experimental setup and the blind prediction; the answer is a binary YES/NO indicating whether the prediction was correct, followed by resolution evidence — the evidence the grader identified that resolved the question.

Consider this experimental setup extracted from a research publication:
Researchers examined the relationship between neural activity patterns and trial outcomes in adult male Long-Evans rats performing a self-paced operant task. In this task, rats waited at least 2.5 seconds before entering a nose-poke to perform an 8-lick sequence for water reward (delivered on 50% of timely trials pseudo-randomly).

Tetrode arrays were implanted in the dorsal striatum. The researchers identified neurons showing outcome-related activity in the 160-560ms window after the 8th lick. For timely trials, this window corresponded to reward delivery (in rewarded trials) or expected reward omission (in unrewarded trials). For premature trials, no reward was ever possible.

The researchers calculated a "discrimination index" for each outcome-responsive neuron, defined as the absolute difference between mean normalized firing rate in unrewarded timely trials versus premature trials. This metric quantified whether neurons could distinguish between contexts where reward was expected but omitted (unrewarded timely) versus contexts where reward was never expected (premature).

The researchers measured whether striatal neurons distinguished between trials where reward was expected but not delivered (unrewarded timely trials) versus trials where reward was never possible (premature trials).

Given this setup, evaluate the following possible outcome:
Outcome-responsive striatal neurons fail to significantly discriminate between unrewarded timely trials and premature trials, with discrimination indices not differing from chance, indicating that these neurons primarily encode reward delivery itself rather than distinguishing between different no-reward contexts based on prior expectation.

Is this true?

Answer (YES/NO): NO